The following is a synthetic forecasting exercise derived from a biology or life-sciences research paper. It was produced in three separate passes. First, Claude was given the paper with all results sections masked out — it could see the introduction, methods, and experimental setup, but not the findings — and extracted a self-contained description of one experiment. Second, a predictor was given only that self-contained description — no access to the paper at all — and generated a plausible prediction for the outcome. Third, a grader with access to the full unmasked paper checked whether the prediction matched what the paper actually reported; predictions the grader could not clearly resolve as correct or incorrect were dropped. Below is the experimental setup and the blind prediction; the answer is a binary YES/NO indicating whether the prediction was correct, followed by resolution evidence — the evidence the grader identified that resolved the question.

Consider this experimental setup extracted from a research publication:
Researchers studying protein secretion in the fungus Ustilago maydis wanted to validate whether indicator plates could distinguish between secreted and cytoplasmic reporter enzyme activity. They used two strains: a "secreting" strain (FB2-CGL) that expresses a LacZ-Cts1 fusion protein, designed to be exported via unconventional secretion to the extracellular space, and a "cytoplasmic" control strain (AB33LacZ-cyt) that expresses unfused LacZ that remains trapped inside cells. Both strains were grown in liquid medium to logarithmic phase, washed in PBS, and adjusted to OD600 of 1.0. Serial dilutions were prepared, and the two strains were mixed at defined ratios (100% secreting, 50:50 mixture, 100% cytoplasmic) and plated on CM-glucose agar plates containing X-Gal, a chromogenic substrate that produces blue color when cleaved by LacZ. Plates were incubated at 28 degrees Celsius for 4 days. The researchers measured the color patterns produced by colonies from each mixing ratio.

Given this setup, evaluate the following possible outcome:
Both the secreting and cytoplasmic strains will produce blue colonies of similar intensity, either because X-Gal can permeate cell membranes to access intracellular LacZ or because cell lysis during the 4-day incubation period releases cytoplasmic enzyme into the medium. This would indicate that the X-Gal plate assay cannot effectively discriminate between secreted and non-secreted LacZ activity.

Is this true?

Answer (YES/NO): NO